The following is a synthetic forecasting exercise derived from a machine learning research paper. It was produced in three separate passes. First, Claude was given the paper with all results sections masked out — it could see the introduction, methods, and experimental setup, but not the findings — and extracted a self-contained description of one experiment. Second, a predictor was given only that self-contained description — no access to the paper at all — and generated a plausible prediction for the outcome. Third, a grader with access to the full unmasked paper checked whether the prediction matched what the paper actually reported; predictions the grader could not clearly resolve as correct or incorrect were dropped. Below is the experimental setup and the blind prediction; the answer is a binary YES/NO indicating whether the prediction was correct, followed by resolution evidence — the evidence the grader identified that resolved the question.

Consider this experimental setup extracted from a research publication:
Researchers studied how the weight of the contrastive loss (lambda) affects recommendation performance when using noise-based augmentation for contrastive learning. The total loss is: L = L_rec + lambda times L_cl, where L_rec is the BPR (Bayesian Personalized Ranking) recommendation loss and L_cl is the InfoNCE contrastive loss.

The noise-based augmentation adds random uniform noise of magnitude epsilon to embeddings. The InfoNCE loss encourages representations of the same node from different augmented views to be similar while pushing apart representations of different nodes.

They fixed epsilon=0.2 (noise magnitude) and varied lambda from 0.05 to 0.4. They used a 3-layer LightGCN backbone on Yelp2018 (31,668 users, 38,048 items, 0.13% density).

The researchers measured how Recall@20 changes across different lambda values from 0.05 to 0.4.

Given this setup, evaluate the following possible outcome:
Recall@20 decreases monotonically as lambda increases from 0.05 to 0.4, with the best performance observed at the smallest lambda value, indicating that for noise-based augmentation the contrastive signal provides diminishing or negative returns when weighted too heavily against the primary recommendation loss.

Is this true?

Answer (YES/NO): NO